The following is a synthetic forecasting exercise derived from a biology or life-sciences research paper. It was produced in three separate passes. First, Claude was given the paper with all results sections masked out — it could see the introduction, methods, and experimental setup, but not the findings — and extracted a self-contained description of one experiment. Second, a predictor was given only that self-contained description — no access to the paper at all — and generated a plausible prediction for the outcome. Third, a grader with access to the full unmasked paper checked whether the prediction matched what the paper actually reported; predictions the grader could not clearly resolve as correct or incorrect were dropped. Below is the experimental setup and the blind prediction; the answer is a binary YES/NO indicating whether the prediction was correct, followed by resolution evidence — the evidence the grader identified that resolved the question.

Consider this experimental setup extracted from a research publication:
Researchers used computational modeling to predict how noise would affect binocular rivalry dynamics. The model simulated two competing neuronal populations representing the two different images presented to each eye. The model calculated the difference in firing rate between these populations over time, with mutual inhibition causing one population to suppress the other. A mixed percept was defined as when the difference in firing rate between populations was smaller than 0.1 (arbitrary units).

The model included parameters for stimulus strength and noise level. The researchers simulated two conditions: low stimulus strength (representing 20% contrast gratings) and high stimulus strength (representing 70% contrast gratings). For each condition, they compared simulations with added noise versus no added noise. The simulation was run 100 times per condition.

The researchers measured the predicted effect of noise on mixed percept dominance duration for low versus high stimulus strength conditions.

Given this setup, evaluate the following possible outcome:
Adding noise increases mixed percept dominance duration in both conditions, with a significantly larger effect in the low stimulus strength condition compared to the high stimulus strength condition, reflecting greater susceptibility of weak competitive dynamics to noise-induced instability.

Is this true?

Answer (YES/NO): NO